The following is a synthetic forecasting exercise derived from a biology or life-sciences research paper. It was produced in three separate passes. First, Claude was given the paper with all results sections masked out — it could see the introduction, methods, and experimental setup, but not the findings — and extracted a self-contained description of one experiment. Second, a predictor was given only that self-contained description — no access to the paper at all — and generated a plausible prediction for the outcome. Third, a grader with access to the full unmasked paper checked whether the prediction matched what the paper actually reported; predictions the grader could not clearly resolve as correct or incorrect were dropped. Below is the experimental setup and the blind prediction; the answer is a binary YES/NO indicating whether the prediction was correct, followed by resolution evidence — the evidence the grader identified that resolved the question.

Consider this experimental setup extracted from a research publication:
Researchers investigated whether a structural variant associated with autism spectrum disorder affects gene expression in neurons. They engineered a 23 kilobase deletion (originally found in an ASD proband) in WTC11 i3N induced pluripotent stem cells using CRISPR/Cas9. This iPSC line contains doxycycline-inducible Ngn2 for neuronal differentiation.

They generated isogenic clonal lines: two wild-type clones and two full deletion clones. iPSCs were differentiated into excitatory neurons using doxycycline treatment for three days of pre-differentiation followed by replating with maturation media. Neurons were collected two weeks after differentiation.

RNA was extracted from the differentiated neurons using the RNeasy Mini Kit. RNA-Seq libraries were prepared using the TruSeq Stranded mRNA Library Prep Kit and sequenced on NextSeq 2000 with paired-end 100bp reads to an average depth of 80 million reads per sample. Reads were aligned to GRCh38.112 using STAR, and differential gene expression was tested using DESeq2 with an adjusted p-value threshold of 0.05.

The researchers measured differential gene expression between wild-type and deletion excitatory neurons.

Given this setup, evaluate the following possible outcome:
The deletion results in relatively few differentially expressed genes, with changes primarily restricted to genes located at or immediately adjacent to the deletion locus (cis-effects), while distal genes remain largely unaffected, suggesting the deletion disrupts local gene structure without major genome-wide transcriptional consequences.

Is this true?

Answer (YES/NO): NO